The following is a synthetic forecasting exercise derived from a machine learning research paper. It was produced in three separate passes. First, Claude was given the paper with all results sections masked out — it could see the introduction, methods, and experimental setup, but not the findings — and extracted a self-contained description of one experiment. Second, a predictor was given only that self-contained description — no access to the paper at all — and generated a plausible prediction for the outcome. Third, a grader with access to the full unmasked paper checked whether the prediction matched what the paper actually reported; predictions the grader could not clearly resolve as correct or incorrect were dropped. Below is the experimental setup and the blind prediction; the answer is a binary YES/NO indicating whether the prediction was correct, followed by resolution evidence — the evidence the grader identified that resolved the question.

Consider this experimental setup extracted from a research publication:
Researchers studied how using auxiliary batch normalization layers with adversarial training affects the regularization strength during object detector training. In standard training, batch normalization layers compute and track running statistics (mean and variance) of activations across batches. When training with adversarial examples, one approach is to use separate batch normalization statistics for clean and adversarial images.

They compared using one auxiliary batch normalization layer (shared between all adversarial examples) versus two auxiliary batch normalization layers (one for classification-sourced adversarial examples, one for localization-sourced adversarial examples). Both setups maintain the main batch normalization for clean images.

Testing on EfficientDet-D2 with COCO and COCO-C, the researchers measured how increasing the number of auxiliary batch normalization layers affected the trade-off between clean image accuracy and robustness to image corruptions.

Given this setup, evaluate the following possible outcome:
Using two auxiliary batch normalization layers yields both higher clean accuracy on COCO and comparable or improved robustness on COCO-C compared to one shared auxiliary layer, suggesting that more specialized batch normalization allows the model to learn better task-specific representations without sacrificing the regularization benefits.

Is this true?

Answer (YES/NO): NO